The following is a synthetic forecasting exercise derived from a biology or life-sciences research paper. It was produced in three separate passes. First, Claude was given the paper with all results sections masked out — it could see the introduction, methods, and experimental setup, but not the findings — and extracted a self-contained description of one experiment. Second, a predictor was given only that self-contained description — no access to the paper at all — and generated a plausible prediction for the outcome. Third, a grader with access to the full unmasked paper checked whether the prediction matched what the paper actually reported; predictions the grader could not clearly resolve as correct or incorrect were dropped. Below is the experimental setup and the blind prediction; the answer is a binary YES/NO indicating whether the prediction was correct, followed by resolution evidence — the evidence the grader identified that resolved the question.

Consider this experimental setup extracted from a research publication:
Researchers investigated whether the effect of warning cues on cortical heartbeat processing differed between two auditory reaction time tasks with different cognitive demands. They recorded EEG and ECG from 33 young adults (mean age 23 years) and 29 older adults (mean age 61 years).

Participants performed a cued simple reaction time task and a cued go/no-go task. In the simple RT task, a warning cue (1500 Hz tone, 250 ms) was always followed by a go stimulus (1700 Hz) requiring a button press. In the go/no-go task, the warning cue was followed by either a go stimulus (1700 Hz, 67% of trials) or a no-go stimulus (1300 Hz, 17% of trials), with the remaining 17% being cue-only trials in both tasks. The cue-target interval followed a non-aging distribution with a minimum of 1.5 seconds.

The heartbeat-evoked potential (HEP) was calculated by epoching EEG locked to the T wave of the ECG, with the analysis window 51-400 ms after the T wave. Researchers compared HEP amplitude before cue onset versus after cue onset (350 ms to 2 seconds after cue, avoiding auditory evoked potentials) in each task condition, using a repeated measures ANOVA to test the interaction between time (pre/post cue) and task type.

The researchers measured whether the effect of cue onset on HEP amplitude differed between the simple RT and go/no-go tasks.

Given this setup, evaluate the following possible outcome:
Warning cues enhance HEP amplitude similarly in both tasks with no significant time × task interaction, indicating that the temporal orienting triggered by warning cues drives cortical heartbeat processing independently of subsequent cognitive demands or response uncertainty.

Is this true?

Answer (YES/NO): NO